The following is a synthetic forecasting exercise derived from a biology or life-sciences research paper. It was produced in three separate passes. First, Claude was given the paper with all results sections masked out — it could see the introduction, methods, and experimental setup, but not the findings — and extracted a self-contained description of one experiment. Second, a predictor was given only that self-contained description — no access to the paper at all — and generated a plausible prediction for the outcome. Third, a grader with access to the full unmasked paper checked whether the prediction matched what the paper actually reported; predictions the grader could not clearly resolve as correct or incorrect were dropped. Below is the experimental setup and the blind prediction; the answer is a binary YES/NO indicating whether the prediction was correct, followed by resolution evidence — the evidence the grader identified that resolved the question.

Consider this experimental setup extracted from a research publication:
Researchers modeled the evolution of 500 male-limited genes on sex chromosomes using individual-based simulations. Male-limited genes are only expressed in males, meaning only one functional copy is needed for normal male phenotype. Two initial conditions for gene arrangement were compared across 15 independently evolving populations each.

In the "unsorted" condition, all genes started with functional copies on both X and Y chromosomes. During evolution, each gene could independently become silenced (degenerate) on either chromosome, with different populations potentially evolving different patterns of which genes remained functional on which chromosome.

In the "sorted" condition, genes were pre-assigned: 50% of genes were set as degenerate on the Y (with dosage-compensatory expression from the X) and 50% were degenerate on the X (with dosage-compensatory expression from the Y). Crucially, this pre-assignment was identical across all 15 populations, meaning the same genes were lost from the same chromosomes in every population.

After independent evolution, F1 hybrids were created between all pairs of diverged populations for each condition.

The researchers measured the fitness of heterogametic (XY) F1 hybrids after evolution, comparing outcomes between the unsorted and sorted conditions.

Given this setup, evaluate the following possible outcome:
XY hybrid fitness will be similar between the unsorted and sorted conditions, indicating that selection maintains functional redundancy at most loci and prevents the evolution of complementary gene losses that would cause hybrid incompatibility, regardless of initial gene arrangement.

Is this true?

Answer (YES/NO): NO